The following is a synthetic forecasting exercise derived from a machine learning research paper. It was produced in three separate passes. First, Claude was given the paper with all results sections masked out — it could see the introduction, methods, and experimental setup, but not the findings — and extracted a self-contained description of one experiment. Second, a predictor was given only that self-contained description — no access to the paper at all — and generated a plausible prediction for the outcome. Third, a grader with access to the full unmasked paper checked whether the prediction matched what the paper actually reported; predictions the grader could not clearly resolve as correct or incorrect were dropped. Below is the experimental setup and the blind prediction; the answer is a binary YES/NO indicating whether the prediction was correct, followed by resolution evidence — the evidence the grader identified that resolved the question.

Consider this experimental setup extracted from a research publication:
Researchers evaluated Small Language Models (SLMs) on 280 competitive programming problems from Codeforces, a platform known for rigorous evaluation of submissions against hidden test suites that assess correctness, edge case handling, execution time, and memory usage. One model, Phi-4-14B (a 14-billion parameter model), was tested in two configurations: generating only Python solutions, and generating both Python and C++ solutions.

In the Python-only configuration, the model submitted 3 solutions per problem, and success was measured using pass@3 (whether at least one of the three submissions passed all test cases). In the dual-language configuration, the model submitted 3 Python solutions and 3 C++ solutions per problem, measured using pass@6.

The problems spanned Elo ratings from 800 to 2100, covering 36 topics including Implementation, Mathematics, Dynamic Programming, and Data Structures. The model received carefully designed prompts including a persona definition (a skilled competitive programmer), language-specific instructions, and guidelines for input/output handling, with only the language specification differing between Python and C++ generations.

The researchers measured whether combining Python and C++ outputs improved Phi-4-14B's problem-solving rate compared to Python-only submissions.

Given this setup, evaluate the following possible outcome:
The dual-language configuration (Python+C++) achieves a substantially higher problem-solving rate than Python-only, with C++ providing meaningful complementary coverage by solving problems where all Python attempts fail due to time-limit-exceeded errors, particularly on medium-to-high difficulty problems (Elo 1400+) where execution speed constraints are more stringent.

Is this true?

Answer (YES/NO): NO